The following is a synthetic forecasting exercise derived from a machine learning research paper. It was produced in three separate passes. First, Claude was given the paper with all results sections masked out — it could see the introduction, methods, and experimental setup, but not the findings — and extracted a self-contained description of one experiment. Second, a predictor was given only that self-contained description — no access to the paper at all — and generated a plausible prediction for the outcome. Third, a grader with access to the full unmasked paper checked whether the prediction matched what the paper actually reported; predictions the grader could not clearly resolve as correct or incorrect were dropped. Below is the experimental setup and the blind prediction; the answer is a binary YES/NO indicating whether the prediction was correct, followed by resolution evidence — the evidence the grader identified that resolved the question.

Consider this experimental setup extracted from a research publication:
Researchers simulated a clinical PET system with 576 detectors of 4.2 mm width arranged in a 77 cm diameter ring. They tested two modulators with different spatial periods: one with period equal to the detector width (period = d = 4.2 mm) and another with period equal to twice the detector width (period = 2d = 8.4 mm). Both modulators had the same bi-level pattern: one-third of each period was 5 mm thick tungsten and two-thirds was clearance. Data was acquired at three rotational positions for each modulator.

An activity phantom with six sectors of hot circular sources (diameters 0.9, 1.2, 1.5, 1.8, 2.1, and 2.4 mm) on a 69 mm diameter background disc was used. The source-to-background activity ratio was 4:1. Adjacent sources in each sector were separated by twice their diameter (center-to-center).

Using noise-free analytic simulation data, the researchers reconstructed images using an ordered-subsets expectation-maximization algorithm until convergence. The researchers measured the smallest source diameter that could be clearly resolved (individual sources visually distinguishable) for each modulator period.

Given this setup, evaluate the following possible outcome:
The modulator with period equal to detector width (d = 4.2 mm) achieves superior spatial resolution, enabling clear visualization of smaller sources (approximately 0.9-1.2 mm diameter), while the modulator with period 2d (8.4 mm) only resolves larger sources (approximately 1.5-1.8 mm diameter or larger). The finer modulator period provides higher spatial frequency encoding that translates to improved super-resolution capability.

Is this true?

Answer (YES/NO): NO